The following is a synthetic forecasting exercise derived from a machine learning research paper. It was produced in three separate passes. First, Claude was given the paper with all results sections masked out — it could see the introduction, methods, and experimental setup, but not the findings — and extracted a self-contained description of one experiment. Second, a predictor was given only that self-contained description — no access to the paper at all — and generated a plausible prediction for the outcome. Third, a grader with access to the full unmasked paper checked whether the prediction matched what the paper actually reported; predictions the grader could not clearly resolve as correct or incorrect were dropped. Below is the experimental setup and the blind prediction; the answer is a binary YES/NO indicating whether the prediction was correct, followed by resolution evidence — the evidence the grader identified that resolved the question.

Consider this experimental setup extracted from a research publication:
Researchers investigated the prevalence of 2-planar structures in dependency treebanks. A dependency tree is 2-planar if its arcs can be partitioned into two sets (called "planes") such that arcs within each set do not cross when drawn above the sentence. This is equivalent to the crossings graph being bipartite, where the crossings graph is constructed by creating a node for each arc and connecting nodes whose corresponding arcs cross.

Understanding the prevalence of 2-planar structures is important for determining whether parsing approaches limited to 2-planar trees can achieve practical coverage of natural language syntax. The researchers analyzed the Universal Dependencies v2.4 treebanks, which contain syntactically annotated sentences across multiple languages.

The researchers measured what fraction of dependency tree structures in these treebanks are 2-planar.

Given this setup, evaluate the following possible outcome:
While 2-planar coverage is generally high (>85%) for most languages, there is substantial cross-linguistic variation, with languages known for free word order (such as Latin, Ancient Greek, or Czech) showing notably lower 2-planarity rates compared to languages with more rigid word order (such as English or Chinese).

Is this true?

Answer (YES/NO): NO